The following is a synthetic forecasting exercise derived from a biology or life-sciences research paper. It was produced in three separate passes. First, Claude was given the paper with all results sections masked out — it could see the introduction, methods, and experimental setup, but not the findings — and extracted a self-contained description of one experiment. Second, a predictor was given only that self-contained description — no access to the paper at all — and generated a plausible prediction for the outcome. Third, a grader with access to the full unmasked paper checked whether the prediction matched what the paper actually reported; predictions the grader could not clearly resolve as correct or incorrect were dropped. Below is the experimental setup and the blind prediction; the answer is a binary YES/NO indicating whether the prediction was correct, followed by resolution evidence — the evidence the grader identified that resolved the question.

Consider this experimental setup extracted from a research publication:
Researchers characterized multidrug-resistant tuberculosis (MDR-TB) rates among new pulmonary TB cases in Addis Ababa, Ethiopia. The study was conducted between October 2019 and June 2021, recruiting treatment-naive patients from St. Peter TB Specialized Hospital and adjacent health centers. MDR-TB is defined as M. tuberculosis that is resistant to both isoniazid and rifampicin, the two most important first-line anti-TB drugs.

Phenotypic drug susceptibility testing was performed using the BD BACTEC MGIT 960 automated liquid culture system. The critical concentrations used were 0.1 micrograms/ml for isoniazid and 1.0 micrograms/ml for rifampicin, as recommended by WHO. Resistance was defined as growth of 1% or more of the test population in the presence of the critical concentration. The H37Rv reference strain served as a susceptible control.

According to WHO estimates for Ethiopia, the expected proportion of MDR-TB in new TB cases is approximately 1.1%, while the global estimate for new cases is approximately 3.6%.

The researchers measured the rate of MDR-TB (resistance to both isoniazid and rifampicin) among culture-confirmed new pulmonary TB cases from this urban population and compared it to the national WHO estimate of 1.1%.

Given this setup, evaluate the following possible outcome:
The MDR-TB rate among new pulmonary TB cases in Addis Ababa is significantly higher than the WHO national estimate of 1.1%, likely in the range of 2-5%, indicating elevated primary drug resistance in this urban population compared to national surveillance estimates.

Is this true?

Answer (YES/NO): NO